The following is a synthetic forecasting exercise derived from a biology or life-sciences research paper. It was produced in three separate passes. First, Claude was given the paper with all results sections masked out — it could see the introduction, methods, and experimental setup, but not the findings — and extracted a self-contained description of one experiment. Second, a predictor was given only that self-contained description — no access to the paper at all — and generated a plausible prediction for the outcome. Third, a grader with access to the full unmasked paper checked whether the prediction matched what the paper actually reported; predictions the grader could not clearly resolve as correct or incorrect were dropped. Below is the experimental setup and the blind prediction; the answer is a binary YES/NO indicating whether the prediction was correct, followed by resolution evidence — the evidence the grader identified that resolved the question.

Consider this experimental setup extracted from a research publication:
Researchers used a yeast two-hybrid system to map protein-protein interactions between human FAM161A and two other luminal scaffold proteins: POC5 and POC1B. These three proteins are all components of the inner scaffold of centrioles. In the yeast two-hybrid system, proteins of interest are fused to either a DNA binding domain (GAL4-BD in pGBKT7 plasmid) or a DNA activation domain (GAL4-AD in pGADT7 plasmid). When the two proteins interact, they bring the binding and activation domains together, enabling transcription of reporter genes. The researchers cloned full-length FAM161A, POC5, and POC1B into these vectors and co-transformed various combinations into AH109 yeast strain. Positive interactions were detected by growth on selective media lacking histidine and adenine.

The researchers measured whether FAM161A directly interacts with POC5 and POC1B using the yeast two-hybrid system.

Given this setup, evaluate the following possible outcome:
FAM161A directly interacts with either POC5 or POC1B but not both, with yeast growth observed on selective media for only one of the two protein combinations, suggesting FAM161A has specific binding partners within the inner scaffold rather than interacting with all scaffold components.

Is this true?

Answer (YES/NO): NO